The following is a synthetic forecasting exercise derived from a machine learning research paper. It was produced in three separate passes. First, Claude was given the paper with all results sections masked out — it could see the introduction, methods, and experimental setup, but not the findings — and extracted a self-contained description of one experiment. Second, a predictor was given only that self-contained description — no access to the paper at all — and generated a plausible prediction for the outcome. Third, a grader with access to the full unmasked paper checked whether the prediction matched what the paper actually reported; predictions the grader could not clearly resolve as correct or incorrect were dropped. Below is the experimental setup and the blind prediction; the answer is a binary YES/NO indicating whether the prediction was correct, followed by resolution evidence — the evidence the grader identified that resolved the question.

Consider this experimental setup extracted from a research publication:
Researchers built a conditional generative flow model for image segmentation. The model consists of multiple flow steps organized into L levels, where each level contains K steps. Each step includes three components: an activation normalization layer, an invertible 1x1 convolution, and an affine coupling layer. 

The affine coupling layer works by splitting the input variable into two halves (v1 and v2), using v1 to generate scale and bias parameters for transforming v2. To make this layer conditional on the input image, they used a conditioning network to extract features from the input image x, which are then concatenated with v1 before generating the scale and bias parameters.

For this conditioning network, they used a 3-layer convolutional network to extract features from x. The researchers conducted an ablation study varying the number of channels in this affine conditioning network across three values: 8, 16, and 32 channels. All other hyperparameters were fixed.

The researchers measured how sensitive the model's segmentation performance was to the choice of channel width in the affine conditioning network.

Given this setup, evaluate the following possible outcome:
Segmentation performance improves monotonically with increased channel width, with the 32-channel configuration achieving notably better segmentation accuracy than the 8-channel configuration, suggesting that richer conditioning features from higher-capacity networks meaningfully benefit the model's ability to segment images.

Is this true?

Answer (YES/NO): NO